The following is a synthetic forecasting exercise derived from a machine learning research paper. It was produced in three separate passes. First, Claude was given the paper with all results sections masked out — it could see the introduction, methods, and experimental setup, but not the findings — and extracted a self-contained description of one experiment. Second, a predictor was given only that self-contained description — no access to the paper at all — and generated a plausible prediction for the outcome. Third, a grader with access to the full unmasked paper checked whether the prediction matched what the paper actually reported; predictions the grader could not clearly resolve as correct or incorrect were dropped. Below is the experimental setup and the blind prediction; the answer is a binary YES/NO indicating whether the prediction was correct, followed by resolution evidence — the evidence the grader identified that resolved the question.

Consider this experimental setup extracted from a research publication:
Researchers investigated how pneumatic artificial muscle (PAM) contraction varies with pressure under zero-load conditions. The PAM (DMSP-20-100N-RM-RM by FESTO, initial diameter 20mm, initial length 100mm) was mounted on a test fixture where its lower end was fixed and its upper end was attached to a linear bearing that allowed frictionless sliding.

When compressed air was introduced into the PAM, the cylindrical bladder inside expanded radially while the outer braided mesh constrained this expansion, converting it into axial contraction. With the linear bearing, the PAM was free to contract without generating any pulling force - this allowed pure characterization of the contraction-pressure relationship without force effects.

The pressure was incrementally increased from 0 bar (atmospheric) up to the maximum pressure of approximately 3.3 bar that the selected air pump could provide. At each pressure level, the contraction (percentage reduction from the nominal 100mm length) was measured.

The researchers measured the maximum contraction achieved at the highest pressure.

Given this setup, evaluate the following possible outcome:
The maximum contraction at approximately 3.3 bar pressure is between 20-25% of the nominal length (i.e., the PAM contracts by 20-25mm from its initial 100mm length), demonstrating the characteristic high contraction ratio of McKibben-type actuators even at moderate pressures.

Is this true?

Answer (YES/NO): NO